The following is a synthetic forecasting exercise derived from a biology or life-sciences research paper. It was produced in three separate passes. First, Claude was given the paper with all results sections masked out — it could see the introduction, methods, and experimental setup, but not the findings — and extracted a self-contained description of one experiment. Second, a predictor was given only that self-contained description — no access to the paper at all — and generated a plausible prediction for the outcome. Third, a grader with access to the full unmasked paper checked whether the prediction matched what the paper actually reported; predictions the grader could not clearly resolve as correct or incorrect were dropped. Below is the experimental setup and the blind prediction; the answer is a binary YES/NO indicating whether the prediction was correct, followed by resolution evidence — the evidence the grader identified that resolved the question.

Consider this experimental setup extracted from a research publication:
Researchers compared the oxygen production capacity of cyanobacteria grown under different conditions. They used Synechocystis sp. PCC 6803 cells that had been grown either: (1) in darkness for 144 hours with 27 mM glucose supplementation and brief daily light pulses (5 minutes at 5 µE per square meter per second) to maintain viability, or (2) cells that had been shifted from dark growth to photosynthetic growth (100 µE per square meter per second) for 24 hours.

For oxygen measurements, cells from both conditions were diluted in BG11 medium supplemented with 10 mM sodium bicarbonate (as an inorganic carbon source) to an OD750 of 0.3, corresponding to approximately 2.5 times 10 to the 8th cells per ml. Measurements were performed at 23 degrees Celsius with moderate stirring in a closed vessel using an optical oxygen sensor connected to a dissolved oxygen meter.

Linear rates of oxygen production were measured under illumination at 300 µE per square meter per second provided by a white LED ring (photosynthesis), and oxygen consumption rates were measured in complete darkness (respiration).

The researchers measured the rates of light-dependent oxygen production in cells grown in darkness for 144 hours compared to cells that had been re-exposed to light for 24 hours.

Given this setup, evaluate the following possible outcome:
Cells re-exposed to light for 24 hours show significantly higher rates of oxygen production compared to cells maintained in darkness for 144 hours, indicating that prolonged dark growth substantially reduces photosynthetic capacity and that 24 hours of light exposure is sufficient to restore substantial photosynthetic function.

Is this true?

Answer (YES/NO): YES